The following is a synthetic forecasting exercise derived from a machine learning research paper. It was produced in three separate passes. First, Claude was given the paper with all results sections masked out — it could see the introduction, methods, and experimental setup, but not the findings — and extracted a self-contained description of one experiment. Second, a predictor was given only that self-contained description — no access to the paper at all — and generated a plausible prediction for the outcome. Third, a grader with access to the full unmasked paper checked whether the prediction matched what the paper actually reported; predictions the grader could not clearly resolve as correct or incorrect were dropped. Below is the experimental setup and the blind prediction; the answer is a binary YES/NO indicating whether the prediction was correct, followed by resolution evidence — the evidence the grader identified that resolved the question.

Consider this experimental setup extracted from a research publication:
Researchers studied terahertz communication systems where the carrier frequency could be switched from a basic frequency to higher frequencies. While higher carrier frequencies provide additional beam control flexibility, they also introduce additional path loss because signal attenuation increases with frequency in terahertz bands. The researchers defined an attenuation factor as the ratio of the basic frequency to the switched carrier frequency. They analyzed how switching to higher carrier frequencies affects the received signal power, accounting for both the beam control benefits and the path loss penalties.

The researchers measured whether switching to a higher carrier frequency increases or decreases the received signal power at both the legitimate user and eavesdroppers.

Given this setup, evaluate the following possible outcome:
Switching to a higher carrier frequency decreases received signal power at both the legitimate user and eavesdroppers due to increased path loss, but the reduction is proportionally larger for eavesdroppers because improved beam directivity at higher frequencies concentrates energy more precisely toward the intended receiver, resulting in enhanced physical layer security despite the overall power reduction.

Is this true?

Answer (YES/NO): NO